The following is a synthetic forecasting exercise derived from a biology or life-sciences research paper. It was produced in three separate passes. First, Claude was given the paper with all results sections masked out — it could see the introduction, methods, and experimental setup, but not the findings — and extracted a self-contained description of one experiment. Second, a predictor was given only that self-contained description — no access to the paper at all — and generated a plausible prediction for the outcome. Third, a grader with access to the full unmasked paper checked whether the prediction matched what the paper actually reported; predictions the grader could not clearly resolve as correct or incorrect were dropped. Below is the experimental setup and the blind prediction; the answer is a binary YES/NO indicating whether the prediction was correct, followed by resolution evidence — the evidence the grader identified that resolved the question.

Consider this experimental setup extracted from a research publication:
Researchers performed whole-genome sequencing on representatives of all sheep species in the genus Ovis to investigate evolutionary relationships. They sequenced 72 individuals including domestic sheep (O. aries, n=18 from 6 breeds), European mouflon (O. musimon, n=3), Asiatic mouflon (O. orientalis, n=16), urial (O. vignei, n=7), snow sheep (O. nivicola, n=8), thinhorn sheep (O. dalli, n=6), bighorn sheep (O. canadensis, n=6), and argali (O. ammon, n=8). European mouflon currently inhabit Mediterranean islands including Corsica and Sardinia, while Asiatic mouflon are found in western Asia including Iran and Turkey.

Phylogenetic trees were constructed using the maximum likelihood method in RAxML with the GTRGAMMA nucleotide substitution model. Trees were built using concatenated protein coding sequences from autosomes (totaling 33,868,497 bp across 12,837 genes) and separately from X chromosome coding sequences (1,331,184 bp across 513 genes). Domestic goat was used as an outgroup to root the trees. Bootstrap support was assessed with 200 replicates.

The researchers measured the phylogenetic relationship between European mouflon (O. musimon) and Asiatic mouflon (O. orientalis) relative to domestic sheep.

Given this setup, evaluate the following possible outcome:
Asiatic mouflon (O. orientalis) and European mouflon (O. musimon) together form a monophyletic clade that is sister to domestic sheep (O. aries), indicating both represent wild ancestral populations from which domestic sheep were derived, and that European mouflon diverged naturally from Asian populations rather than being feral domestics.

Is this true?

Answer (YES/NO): NO